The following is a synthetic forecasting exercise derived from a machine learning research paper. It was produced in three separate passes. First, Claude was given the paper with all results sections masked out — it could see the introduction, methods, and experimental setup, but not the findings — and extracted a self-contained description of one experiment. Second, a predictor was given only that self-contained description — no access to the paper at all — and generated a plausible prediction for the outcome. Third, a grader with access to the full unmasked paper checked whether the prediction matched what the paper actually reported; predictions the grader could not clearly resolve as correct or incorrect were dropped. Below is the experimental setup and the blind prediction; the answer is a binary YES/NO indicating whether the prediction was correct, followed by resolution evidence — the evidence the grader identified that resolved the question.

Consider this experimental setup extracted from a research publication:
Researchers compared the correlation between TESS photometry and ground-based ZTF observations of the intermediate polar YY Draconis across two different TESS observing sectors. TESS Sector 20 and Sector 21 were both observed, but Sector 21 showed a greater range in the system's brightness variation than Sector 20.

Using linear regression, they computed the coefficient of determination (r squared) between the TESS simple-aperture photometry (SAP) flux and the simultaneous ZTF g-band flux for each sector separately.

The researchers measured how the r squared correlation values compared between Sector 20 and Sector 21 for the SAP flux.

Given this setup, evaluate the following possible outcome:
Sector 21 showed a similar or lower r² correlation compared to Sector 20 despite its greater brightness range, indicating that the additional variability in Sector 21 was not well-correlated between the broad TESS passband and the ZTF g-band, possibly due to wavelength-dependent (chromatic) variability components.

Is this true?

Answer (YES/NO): NO